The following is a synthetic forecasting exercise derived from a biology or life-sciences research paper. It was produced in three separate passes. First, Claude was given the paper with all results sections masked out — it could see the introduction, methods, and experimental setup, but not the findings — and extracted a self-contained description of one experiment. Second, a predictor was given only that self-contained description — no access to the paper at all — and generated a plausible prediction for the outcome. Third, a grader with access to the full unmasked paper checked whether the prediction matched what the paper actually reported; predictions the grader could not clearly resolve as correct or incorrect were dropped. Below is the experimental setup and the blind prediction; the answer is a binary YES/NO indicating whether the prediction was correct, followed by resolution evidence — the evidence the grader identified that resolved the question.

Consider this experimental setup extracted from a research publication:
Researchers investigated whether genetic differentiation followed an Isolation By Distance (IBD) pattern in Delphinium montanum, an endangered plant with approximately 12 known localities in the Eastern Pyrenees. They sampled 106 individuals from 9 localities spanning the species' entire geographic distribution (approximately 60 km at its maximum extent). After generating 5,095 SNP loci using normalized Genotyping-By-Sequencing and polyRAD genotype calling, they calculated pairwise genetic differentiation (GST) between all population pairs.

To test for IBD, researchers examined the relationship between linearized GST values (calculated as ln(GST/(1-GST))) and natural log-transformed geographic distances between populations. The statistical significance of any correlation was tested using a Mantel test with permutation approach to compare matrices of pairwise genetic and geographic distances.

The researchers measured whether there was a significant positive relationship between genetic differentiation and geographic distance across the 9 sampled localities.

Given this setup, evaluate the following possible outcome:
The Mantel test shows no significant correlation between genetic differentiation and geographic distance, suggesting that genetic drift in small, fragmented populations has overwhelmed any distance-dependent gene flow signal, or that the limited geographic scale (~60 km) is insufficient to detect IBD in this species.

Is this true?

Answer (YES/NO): NO